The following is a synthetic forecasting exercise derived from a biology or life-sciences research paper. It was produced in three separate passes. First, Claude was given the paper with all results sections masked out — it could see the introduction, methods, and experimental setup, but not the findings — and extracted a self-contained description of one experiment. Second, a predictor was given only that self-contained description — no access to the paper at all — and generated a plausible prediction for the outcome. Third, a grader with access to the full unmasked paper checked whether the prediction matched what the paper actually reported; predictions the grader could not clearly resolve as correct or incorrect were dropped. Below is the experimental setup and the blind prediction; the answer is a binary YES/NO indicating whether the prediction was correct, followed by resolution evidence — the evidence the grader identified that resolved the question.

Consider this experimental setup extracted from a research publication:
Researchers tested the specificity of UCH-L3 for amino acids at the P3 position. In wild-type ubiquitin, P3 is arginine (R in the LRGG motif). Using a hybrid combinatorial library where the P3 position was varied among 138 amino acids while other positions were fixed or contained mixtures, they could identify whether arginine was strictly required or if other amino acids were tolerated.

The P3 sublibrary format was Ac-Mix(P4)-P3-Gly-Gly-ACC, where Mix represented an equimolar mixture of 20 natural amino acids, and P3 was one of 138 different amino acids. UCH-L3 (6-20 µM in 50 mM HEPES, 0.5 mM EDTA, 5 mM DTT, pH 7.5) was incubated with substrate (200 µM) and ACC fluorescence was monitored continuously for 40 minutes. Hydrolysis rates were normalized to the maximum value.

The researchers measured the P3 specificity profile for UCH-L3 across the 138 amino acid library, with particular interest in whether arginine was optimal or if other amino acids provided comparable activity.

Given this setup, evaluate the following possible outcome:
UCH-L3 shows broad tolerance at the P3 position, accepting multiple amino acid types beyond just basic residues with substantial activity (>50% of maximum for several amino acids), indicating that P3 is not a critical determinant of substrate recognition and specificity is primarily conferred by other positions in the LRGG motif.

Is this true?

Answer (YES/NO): NO